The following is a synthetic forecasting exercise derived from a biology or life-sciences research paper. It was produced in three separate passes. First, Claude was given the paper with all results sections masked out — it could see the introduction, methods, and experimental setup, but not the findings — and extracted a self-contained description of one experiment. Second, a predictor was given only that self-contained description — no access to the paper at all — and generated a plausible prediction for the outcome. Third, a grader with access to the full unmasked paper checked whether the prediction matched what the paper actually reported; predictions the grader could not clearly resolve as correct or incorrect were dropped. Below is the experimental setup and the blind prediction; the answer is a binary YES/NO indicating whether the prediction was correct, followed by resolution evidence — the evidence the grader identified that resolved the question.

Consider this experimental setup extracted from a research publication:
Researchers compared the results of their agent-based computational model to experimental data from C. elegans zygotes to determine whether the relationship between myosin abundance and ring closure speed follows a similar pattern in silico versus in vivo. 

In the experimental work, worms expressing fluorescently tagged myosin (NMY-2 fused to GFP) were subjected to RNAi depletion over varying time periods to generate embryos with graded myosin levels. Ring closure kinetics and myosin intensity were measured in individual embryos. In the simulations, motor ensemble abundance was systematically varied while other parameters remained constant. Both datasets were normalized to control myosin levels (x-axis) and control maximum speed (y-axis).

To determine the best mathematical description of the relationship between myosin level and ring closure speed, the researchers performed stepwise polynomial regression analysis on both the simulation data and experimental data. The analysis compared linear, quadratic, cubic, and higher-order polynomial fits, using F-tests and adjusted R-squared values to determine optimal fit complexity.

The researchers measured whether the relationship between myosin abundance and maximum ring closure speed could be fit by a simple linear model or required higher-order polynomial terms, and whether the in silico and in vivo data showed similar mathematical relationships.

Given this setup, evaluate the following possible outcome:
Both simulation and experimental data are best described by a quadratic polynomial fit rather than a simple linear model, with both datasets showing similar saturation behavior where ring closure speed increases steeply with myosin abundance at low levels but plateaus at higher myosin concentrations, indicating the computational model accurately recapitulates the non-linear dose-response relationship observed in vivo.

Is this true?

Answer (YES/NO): NO